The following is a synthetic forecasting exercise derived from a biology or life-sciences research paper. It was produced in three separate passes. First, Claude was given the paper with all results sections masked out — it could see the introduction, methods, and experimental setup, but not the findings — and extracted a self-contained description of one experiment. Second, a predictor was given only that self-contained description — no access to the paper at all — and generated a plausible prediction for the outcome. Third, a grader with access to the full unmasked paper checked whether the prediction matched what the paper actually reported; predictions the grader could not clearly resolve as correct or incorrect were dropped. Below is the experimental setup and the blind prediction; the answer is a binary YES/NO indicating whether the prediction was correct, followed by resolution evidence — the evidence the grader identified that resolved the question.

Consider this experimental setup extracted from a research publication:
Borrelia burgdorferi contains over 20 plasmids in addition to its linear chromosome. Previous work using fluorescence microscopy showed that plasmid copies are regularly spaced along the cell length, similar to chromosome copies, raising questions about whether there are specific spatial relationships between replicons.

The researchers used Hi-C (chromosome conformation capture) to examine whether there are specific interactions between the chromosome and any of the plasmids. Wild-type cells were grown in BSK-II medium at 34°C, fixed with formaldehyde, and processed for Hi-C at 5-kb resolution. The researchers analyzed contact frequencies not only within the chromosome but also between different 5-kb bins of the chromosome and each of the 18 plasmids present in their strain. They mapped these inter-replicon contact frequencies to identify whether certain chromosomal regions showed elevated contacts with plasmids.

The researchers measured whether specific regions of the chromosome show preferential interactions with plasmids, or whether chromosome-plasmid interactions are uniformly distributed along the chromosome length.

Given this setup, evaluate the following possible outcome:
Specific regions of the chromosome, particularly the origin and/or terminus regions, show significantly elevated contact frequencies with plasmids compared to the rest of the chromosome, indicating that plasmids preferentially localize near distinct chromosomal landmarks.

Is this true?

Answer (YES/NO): YES